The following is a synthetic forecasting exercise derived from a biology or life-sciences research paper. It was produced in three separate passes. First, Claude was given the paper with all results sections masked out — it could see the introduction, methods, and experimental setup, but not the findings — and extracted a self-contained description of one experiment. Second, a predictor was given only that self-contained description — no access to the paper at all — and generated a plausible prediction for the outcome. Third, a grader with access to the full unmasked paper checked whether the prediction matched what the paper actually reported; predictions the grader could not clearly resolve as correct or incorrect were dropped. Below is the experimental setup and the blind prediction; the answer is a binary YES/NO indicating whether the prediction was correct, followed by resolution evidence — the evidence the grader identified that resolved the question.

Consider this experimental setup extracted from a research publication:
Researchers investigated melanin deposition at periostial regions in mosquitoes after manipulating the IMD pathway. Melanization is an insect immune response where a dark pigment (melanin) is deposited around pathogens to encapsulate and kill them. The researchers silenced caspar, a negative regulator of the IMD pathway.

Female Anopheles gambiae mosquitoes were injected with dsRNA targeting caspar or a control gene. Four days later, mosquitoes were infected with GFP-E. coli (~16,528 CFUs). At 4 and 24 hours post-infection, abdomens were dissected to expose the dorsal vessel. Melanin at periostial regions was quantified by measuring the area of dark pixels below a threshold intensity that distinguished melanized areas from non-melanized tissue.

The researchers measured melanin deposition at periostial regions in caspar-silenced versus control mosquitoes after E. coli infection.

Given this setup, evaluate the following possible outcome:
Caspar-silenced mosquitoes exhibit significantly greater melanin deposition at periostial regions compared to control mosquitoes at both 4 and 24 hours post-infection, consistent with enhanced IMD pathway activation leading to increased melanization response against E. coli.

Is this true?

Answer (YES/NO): NO